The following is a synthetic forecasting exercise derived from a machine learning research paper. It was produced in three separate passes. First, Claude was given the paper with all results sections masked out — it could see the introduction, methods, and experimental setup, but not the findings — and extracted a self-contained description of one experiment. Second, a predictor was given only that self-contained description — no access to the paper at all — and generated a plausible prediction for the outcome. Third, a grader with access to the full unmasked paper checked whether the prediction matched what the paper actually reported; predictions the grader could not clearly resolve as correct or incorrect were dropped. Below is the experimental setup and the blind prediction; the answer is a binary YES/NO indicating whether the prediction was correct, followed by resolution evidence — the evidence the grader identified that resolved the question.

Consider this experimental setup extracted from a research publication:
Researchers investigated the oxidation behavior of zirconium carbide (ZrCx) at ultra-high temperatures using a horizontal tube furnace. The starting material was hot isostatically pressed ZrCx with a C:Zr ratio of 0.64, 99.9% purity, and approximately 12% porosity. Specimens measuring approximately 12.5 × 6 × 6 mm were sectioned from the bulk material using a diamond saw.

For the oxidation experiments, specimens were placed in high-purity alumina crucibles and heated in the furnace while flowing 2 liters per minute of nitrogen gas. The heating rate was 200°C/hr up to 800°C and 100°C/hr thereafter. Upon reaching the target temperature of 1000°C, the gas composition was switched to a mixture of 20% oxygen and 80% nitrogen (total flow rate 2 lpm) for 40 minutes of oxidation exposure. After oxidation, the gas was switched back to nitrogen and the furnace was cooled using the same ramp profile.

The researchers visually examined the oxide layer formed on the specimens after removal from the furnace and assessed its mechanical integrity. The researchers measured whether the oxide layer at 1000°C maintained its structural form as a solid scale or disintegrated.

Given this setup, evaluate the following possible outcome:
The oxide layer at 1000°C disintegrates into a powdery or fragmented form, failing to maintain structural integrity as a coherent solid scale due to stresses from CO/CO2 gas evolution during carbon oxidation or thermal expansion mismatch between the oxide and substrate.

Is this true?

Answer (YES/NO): NO